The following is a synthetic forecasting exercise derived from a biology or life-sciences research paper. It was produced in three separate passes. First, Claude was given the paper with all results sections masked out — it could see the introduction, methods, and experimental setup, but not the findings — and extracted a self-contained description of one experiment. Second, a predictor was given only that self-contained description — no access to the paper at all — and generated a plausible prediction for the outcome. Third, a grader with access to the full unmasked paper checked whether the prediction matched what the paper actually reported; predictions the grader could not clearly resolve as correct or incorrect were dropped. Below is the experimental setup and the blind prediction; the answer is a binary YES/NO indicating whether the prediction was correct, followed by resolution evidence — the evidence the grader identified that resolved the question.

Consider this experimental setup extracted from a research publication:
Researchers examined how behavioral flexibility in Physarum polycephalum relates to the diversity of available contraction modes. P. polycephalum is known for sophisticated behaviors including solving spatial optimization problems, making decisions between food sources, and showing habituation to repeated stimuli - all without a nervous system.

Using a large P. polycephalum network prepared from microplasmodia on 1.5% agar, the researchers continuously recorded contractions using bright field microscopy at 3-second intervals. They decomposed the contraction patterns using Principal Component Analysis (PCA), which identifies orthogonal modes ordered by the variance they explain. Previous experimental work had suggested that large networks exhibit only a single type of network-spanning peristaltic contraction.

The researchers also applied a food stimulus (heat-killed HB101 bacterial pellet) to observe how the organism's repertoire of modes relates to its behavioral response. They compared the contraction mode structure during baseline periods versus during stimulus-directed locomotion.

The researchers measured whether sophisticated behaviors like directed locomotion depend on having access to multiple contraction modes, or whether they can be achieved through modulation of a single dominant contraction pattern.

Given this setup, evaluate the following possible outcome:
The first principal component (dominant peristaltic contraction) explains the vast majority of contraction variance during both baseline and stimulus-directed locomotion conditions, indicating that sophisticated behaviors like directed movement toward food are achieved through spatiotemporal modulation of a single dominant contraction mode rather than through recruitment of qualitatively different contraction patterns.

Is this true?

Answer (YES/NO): NO